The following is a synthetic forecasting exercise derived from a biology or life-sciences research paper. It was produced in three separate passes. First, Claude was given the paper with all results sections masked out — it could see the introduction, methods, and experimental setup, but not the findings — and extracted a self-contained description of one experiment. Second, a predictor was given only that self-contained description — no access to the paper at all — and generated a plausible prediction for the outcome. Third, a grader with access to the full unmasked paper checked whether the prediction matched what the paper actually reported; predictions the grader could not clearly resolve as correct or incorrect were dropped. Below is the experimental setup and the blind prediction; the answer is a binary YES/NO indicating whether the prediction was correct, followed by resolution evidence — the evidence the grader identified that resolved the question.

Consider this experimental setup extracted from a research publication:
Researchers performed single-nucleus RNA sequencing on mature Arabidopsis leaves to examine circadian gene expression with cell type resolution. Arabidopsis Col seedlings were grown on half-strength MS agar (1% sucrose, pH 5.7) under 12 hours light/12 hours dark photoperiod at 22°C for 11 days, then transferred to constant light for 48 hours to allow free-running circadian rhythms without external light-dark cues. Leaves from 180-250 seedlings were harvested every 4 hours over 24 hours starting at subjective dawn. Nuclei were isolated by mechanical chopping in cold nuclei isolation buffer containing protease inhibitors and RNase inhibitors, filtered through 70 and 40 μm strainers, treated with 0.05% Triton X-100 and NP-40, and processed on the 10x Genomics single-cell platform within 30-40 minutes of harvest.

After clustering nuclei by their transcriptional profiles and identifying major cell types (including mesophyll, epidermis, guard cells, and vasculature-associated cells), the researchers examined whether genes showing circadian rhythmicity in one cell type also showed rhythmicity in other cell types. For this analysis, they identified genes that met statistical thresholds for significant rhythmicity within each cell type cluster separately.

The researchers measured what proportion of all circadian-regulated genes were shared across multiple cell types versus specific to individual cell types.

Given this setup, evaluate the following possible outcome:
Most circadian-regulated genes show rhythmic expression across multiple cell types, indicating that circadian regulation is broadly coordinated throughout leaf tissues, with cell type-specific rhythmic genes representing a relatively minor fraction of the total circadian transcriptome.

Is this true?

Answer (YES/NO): NO